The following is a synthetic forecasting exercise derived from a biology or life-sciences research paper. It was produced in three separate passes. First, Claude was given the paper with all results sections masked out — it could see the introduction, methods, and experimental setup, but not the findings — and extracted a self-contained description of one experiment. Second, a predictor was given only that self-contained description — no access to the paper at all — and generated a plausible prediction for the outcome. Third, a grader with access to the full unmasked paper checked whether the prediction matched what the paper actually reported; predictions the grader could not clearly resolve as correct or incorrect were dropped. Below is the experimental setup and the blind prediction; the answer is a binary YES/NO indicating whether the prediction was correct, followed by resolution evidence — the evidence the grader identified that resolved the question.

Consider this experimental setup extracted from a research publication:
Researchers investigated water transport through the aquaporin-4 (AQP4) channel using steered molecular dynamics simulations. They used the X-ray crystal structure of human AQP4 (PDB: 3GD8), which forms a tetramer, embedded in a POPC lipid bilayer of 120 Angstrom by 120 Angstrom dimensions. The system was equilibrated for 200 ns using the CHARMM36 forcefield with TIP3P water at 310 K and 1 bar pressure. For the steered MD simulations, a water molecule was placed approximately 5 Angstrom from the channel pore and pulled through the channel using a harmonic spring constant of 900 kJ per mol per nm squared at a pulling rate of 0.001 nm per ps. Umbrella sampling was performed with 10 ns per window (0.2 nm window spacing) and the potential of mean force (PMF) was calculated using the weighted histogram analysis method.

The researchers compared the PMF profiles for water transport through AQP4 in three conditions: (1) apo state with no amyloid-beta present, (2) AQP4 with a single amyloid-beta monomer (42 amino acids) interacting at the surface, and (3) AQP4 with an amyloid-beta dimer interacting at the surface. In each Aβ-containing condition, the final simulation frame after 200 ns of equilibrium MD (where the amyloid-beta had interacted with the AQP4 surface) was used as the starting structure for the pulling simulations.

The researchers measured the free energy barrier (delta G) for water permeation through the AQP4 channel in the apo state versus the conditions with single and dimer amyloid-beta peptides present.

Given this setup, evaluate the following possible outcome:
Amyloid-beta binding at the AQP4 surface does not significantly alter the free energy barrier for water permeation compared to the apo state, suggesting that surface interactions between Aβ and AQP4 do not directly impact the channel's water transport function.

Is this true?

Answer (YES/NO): NO